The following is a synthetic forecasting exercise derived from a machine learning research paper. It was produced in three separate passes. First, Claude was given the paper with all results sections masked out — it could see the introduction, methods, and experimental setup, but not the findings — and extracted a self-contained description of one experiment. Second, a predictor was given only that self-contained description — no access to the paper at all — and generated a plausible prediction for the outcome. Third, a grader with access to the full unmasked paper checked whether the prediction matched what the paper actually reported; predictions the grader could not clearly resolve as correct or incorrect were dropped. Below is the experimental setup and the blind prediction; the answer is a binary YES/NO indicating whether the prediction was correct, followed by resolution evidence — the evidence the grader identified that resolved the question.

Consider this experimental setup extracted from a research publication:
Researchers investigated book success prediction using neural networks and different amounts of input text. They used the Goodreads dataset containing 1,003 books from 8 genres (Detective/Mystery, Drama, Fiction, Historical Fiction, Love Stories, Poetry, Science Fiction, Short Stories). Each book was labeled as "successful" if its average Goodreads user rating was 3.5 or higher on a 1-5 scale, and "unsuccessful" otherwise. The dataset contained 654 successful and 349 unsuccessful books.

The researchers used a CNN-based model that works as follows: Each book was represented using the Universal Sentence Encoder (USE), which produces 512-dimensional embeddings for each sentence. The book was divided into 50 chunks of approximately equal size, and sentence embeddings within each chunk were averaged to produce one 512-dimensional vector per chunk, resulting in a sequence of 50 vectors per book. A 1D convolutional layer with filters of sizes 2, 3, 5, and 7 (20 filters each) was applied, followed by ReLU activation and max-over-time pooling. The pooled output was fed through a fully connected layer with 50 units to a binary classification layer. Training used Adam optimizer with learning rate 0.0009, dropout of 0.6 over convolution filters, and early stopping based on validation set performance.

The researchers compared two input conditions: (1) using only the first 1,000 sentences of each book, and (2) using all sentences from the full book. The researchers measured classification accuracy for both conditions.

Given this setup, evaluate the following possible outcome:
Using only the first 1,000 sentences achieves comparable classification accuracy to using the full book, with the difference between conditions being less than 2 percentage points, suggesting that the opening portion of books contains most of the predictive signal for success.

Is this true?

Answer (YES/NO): NO